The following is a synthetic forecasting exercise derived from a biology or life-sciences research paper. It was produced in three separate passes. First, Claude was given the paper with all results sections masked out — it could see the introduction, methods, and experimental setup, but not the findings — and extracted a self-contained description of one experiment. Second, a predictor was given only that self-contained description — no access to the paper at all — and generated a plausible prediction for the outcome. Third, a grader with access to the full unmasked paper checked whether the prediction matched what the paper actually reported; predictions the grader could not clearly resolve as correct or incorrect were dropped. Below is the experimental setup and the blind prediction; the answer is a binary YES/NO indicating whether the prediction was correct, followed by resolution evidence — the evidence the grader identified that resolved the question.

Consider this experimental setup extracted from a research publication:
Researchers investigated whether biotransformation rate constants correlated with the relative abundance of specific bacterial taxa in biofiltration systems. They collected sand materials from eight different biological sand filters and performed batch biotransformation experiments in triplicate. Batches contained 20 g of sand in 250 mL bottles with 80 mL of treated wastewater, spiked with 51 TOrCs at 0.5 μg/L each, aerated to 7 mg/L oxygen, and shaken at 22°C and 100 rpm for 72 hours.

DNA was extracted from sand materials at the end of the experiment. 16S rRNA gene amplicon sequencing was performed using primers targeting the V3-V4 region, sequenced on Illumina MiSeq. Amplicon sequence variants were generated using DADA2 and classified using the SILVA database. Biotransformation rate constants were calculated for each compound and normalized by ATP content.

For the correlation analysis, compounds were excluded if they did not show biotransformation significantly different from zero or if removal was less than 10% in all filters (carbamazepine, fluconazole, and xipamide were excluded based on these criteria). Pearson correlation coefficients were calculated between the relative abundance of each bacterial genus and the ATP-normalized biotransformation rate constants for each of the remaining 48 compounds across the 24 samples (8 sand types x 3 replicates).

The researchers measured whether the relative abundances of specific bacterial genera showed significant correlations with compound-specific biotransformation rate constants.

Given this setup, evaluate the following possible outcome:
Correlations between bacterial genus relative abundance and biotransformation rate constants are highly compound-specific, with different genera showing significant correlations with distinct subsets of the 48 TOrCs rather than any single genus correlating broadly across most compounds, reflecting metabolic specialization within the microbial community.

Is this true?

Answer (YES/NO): YES